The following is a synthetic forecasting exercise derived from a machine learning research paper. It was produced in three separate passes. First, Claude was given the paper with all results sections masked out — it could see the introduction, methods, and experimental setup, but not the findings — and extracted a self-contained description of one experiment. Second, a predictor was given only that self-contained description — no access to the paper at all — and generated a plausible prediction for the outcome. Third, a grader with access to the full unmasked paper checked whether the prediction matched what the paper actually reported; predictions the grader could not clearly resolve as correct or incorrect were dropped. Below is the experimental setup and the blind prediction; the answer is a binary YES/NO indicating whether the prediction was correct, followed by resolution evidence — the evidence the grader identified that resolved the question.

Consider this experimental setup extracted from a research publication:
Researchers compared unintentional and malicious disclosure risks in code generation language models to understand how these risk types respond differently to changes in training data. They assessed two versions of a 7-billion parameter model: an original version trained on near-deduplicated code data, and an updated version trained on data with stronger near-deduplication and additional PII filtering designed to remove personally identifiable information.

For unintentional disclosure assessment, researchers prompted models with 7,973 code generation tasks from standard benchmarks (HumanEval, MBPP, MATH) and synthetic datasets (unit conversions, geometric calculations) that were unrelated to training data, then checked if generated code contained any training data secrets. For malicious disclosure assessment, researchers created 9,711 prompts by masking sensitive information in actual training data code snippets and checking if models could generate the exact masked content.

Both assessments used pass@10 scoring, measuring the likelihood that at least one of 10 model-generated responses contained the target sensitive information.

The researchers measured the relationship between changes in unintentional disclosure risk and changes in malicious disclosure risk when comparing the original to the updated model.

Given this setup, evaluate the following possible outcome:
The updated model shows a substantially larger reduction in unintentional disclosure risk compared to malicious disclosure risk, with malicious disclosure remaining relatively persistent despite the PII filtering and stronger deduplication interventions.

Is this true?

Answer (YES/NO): NO